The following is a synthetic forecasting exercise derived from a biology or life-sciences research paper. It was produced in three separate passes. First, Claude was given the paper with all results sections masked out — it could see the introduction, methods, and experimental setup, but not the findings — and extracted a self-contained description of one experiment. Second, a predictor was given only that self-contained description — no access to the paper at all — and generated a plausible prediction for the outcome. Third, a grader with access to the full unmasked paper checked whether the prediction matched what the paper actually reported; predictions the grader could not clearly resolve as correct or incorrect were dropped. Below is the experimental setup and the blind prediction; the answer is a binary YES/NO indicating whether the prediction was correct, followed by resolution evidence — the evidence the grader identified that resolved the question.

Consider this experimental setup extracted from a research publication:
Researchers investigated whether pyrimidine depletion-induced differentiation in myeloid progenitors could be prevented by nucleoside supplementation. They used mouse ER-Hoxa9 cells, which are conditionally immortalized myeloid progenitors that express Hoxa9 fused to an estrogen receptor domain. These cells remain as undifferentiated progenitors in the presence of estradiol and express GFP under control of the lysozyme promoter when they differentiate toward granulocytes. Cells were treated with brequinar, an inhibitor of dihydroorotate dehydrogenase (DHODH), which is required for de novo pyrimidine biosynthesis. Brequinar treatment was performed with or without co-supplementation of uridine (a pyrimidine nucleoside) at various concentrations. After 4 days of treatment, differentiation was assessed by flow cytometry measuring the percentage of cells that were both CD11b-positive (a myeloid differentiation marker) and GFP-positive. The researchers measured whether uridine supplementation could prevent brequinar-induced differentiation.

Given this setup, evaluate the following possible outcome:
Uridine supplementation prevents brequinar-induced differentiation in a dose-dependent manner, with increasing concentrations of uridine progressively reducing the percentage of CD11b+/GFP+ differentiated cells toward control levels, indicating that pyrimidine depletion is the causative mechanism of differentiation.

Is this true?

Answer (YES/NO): NO